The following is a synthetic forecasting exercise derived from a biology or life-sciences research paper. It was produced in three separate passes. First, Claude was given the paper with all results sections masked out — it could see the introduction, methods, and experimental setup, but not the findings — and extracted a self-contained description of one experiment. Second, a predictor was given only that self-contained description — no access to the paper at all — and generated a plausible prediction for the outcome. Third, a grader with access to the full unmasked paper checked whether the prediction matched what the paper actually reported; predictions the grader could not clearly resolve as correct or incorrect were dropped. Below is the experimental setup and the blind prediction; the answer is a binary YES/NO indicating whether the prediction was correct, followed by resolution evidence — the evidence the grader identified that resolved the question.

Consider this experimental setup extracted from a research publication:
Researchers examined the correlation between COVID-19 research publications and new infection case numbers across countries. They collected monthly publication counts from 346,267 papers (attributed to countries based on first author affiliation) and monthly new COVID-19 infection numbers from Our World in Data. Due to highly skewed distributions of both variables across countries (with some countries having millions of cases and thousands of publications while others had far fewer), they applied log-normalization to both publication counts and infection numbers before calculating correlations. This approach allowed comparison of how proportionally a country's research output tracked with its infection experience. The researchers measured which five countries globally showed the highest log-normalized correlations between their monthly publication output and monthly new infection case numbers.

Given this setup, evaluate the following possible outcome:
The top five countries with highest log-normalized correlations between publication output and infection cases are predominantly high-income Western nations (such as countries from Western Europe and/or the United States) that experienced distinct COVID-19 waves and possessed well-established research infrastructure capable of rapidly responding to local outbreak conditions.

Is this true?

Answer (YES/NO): YES